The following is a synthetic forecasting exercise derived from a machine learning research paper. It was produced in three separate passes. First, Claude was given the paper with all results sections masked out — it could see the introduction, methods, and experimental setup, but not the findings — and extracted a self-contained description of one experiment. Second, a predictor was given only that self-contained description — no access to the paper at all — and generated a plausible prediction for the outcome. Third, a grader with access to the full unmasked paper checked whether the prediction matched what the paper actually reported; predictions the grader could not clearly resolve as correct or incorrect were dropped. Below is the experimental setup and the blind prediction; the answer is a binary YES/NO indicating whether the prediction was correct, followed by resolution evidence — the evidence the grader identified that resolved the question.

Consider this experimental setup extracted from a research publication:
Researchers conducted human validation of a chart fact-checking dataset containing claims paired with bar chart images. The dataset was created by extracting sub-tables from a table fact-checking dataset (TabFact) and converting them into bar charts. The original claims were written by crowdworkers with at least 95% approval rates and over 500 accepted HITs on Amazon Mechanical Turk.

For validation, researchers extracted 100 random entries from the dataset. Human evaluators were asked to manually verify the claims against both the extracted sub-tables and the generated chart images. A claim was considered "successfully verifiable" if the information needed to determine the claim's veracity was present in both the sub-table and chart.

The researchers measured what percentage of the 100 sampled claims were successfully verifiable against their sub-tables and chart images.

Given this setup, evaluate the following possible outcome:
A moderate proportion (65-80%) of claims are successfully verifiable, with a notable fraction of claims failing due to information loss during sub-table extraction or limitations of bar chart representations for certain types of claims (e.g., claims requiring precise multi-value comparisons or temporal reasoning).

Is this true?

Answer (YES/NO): NO